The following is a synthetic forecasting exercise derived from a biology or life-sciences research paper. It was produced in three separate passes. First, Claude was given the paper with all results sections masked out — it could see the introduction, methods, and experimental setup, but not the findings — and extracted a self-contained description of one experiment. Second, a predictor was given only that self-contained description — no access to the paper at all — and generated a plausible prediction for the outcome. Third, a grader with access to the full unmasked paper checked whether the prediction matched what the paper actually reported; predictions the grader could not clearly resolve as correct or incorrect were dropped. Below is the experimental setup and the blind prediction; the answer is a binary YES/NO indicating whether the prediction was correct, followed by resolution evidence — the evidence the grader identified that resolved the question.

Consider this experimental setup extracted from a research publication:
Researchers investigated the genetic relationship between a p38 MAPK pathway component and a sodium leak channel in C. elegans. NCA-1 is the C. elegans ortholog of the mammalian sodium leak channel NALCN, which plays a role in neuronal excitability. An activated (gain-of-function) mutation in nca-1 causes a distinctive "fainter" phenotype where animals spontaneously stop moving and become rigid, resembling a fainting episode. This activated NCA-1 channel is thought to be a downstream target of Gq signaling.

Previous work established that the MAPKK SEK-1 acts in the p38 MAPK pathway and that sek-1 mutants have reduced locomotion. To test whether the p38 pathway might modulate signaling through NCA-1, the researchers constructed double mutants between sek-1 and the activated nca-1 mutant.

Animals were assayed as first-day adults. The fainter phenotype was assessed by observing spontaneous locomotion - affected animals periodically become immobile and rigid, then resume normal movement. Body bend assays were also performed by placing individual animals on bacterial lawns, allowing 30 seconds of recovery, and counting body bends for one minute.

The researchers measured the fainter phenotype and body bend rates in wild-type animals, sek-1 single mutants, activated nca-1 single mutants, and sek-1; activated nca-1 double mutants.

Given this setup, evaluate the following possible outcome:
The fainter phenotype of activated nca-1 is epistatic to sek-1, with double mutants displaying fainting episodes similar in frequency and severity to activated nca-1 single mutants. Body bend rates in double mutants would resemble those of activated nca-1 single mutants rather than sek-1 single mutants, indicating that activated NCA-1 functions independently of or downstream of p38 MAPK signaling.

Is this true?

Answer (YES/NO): NO